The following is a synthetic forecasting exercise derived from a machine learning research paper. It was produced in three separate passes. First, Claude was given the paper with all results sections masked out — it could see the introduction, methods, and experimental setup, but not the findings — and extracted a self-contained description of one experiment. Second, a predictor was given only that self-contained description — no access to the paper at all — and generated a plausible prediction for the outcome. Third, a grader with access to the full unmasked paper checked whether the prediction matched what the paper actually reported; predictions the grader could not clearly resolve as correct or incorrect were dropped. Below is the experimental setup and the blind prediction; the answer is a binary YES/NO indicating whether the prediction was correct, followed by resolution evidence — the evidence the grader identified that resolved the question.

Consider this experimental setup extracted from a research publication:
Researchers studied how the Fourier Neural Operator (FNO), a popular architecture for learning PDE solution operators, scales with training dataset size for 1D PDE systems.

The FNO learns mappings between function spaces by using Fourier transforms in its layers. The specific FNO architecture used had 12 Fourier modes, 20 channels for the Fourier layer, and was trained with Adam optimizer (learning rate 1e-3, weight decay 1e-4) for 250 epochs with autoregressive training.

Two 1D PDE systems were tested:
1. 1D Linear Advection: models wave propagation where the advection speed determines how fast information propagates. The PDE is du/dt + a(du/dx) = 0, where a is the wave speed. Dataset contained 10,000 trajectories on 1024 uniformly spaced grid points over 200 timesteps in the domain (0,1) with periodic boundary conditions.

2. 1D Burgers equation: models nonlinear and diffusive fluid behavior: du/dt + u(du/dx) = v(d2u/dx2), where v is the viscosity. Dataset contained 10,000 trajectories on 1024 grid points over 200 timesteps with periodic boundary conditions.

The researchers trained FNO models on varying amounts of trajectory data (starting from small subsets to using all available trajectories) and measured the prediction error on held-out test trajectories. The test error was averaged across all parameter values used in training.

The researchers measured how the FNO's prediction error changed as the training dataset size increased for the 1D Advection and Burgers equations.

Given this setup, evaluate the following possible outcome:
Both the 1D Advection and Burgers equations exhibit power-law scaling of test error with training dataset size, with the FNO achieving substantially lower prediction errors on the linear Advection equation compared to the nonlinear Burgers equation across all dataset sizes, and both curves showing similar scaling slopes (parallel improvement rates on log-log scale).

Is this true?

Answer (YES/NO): NO